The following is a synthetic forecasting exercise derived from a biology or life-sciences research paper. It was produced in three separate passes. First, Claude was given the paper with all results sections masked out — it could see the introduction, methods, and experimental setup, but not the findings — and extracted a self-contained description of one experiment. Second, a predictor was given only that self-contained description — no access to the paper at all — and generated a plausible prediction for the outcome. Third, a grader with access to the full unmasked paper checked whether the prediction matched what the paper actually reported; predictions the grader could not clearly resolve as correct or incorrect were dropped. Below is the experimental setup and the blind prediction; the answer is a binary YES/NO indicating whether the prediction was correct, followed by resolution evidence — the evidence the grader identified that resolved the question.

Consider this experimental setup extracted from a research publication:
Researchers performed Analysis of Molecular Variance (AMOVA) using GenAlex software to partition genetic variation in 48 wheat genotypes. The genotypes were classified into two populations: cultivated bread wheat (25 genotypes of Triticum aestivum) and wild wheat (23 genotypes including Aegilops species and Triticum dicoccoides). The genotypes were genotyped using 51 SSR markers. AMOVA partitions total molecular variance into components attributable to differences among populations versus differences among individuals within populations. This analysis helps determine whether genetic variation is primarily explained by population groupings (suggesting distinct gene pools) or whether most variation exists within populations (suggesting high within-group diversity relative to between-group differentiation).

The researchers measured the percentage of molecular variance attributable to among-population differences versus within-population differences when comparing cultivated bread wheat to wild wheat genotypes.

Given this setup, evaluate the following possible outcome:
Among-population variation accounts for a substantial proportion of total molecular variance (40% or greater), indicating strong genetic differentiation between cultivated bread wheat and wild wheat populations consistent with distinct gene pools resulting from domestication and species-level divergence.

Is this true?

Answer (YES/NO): NO